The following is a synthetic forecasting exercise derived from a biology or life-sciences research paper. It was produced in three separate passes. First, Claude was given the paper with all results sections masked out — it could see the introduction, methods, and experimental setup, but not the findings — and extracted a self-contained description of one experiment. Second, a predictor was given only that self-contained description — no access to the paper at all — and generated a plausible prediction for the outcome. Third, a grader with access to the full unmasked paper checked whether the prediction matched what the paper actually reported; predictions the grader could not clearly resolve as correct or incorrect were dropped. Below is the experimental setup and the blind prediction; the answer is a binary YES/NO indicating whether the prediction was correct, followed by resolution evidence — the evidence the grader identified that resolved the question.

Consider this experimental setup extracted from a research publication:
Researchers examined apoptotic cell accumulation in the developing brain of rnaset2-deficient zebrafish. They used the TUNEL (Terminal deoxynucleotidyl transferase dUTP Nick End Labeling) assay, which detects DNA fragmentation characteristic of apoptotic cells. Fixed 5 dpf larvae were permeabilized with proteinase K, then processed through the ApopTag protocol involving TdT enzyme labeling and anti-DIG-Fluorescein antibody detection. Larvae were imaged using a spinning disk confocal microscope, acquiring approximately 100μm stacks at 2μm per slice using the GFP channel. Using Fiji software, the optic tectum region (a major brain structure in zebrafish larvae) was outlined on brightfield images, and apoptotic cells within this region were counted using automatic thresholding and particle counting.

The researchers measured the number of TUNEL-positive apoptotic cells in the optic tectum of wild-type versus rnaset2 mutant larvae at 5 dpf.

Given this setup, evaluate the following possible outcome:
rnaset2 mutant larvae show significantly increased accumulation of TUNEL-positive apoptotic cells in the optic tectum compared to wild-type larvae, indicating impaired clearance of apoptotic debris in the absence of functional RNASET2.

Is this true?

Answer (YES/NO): YES